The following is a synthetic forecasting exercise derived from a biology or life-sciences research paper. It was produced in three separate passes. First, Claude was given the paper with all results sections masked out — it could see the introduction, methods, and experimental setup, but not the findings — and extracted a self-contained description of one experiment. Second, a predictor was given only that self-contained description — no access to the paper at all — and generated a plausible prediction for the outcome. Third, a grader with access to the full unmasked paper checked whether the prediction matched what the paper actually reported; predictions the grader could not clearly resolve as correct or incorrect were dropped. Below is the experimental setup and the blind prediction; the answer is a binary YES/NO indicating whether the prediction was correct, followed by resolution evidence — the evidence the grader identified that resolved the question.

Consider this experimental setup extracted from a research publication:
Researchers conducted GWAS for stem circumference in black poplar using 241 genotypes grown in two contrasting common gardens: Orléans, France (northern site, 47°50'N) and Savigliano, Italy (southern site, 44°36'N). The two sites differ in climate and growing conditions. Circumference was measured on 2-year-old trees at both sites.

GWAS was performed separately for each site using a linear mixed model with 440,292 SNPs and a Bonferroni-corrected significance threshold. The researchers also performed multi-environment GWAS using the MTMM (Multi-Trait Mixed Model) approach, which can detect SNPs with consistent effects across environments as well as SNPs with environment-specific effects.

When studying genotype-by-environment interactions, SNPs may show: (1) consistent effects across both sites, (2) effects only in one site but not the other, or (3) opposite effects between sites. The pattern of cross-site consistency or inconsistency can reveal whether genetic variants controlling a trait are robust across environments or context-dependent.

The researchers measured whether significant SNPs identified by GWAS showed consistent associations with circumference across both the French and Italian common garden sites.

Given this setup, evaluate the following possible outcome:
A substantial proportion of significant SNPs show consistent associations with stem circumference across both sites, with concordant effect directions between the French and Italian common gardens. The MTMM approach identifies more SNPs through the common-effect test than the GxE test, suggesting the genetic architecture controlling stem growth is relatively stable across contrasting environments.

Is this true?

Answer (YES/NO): YES